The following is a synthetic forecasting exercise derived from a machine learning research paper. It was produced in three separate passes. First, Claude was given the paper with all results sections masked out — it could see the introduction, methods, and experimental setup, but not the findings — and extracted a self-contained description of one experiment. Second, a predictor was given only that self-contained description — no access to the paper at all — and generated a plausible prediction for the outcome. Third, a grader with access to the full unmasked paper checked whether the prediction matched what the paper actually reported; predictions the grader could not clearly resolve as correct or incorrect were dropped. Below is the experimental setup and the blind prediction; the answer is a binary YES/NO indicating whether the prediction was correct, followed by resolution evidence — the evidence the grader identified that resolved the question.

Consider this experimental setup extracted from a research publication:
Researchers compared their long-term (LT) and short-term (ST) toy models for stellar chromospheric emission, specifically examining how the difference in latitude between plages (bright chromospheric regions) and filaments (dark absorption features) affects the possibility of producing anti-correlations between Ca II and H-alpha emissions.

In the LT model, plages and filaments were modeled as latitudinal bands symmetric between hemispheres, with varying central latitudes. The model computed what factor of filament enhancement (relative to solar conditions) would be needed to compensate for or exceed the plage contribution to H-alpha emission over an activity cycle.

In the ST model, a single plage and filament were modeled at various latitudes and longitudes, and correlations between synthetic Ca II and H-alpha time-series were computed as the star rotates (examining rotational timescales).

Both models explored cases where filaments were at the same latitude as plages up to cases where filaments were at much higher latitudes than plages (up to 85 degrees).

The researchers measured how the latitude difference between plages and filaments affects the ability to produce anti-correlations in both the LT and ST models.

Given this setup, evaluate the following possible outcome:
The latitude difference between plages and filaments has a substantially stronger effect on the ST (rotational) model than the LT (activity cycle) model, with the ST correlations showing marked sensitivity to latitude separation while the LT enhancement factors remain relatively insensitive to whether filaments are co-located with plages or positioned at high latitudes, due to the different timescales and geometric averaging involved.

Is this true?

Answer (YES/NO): NO